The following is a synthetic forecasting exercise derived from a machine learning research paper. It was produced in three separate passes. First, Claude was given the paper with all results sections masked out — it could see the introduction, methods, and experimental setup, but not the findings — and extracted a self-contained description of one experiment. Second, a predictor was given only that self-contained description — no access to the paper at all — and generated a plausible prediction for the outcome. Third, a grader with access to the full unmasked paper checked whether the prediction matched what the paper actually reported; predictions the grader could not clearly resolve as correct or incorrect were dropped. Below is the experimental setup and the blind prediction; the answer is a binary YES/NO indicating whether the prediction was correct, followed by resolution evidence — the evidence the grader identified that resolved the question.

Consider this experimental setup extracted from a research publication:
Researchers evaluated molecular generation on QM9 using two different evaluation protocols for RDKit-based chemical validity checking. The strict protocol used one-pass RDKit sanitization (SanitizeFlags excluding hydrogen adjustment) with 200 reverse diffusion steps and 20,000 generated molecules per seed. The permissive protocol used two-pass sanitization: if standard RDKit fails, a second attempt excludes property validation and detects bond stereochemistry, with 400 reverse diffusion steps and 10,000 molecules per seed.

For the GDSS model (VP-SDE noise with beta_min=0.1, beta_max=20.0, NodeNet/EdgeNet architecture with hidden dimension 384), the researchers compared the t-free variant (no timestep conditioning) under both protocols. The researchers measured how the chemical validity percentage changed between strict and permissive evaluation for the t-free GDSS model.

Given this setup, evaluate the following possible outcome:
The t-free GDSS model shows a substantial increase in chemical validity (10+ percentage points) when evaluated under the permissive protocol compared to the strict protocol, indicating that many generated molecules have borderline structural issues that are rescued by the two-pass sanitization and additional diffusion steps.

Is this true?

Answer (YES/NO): YES